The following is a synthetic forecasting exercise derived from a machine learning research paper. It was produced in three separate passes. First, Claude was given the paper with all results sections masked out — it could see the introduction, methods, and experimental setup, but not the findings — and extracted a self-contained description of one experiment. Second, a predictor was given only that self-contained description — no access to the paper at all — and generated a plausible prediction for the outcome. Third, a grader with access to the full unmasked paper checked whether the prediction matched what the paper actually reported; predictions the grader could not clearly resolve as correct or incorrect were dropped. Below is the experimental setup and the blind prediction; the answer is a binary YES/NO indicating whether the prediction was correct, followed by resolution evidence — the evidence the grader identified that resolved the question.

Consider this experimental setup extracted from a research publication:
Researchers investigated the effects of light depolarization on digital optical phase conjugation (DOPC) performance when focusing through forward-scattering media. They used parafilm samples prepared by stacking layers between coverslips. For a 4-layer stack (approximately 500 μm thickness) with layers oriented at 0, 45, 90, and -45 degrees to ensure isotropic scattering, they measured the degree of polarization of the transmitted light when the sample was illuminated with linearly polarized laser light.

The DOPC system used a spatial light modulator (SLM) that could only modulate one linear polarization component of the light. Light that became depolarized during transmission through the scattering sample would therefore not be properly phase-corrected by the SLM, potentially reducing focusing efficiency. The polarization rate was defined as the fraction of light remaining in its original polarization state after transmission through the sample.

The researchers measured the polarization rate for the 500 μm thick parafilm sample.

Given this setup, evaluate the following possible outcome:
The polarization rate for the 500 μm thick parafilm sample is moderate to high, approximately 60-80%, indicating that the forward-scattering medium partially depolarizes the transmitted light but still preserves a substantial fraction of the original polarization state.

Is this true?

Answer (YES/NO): NO